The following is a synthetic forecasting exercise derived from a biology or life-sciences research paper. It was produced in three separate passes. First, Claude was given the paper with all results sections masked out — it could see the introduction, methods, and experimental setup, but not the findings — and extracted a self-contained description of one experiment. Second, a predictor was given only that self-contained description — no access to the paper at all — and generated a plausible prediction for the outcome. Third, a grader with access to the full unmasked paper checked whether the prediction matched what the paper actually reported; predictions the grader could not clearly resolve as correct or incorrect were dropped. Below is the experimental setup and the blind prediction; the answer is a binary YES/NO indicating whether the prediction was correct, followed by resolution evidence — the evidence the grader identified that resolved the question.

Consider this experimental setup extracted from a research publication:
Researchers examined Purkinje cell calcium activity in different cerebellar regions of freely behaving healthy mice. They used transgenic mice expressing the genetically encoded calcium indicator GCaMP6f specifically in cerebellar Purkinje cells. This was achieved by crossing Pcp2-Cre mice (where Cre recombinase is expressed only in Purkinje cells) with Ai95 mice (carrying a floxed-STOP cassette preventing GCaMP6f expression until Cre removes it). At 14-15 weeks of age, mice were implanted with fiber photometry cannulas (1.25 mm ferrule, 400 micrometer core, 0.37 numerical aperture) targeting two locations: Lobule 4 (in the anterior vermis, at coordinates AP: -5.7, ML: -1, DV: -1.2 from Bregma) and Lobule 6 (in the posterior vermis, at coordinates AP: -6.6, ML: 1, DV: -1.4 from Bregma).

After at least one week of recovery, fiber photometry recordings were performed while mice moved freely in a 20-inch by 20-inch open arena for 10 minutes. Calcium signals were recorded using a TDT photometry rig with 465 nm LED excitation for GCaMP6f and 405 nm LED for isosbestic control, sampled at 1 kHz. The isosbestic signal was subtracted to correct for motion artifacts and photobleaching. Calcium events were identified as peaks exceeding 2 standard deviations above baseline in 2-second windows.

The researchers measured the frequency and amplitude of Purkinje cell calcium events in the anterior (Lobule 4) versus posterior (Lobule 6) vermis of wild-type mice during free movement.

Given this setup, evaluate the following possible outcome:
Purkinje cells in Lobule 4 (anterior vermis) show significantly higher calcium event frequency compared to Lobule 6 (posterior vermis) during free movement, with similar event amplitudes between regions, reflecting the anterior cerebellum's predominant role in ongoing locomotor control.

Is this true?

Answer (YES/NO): NO